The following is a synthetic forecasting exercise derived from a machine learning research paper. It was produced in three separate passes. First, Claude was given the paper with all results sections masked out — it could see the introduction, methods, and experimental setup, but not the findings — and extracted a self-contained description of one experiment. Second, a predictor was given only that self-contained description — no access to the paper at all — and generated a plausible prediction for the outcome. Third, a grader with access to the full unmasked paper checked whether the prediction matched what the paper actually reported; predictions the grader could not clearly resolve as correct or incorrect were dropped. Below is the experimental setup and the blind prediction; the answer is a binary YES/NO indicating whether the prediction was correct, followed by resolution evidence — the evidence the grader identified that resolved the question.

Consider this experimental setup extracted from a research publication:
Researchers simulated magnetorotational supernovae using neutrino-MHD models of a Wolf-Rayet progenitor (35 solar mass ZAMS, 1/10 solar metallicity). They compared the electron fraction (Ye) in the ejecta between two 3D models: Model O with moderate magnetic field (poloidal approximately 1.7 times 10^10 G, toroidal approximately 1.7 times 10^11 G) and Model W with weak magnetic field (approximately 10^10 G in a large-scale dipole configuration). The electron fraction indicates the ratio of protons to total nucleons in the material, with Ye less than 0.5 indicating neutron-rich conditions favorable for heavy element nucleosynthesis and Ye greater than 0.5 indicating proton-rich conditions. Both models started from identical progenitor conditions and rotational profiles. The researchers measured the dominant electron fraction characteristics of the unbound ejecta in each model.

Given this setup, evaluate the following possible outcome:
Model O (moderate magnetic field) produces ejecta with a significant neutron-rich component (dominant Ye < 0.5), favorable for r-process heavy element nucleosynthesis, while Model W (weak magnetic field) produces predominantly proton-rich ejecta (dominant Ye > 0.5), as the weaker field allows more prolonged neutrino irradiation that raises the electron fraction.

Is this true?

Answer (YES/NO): YES